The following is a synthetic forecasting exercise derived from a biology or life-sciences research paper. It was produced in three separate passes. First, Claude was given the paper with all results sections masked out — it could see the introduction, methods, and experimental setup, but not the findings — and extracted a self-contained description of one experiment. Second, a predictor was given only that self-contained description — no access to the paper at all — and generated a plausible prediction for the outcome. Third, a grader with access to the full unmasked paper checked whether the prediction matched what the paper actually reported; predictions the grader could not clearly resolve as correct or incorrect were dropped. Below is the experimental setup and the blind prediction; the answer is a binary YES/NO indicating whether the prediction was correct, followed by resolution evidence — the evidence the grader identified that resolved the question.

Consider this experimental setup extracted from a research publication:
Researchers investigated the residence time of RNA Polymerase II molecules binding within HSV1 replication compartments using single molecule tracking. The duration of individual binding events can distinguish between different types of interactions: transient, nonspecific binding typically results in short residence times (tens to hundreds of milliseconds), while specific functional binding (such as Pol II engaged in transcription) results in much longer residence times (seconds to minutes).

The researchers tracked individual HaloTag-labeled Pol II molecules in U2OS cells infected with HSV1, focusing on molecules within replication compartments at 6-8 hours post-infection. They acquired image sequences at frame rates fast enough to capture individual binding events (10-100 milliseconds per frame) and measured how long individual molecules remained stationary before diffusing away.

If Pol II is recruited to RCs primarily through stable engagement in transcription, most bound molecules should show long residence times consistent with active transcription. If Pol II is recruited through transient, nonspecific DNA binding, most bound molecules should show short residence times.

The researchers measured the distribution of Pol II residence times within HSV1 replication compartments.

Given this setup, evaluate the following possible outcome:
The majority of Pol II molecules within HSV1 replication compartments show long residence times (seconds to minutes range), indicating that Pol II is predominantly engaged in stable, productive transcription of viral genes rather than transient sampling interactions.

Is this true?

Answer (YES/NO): NO